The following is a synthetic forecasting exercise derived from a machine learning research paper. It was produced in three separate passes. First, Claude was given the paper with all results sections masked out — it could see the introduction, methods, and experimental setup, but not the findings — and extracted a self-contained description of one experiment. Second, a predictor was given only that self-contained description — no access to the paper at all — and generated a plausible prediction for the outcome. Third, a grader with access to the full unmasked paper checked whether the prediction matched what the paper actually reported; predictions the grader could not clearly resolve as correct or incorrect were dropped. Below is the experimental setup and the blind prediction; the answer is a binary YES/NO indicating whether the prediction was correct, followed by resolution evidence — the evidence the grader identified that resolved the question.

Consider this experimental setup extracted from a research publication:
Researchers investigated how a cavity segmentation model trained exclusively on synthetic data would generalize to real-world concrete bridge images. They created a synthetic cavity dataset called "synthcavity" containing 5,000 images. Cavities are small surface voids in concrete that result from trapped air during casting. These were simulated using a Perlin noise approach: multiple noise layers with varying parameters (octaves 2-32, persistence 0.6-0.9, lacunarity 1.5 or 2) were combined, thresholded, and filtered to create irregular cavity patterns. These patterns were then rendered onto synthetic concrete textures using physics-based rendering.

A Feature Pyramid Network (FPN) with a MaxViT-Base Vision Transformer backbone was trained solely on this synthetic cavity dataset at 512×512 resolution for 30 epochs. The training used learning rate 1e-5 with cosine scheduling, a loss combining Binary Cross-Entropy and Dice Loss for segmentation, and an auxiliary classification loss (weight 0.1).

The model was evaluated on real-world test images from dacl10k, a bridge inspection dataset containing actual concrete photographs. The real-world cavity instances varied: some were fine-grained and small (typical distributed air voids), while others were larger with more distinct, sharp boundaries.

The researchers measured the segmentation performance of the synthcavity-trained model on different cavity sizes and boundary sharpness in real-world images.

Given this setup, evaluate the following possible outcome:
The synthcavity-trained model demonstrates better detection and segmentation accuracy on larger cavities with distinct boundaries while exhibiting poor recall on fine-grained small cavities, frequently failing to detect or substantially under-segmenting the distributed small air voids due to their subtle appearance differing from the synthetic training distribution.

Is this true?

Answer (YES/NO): NO